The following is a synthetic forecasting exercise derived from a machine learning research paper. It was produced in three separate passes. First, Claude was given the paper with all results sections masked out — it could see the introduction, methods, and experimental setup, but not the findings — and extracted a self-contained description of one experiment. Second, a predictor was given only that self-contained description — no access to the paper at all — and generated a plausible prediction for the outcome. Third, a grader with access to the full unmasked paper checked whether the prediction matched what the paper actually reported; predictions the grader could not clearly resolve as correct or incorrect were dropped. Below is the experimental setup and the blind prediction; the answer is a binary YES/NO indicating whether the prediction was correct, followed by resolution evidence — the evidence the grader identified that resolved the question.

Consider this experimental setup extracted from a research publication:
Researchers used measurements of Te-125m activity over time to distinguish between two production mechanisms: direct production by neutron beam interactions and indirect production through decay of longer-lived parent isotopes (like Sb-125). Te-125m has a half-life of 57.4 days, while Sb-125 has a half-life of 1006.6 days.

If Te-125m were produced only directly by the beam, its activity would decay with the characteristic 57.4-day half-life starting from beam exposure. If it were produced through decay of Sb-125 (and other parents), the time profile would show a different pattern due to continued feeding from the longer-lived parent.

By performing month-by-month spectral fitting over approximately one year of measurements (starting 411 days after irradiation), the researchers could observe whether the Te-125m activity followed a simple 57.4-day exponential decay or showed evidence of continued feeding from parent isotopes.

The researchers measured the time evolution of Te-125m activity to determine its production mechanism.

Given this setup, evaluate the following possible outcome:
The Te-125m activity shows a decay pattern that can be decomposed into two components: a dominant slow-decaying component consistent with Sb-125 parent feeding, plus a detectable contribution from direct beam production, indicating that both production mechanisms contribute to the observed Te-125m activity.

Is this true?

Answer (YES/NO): NO